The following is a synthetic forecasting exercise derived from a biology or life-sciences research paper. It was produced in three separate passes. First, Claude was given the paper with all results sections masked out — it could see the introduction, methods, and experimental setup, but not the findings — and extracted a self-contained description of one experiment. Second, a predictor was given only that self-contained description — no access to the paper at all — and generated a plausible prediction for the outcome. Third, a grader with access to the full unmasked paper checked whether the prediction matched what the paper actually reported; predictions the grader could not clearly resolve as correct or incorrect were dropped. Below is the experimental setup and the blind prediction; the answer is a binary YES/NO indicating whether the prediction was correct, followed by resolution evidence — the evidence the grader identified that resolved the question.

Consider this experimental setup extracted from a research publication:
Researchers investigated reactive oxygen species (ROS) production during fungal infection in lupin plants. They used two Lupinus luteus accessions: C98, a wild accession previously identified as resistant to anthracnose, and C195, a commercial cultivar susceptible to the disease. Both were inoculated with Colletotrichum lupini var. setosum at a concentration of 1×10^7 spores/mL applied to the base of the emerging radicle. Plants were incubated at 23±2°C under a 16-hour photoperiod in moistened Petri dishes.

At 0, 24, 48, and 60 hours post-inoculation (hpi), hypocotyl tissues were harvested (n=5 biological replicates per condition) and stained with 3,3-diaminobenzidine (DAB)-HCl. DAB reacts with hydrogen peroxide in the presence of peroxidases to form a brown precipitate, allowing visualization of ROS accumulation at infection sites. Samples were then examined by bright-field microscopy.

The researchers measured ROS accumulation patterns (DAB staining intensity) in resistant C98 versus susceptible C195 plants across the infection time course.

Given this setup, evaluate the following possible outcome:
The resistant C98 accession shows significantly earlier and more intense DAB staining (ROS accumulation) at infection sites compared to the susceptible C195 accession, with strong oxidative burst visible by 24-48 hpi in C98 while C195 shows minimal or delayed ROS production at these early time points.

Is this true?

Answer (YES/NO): NO